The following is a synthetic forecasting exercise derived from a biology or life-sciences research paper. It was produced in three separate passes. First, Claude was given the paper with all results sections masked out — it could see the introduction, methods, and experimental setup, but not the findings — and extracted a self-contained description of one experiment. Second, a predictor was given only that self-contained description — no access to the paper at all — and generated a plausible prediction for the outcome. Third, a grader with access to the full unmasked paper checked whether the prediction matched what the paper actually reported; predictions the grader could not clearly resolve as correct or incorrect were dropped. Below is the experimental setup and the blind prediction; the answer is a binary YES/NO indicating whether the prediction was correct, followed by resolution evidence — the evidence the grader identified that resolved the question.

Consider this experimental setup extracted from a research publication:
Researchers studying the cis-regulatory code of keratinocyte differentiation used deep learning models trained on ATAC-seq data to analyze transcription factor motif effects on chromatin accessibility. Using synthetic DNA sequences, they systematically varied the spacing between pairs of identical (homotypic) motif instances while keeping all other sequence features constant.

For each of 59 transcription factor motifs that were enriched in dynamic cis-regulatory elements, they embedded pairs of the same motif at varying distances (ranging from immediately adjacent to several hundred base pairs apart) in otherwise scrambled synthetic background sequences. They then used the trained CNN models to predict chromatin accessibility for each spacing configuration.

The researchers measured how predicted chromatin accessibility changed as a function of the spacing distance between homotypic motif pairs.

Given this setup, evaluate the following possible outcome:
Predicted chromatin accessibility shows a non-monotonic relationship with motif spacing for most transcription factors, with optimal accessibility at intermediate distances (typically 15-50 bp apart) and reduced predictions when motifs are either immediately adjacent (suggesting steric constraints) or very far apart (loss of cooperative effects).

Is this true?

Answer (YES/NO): NO